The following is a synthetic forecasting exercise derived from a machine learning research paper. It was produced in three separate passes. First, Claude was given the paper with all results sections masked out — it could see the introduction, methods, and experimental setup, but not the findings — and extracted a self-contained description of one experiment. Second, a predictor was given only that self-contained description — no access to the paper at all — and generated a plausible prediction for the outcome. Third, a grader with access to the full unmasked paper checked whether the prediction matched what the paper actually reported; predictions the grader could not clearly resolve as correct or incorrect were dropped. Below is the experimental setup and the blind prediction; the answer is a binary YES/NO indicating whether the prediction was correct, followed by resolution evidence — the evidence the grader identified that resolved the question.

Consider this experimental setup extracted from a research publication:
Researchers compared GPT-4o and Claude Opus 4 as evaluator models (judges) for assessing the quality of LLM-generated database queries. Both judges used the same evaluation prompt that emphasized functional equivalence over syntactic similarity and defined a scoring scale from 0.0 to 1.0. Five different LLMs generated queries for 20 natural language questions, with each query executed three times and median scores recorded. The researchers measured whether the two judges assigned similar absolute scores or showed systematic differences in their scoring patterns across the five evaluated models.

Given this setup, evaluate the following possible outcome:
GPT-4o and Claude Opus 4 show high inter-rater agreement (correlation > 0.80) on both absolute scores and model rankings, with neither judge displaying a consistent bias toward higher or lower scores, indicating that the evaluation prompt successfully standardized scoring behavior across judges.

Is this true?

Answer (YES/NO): NO